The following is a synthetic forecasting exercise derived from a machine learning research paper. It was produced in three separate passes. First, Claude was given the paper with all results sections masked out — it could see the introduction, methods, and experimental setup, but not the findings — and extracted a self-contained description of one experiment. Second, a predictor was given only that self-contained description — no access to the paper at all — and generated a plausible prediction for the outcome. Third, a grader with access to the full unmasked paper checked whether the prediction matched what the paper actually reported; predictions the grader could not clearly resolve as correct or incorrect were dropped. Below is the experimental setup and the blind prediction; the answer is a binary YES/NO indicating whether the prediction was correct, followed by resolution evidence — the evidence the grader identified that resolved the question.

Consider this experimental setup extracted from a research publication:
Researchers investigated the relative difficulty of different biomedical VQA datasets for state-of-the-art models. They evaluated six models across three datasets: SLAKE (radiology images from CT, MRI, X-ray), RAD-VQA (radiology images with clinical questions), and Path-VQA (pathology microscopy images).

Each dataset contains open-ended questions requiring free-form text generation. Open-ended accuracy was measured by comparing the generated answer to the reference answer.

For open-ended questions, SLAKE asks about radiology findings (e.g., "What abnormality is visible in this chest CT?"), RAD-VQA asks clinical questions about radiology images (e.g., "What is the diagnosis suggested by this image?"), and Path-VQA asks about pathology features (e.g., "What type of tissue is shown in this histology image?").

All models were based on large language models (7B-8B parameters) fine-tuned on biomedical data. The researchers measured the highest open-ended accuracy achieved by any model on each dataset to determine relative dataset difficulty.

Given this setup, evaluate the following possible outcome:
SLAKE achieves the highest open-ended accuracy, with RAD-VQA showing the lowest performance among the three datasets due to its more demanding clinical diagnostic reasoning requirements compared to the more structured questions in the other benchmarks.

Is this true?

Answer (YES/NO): NO